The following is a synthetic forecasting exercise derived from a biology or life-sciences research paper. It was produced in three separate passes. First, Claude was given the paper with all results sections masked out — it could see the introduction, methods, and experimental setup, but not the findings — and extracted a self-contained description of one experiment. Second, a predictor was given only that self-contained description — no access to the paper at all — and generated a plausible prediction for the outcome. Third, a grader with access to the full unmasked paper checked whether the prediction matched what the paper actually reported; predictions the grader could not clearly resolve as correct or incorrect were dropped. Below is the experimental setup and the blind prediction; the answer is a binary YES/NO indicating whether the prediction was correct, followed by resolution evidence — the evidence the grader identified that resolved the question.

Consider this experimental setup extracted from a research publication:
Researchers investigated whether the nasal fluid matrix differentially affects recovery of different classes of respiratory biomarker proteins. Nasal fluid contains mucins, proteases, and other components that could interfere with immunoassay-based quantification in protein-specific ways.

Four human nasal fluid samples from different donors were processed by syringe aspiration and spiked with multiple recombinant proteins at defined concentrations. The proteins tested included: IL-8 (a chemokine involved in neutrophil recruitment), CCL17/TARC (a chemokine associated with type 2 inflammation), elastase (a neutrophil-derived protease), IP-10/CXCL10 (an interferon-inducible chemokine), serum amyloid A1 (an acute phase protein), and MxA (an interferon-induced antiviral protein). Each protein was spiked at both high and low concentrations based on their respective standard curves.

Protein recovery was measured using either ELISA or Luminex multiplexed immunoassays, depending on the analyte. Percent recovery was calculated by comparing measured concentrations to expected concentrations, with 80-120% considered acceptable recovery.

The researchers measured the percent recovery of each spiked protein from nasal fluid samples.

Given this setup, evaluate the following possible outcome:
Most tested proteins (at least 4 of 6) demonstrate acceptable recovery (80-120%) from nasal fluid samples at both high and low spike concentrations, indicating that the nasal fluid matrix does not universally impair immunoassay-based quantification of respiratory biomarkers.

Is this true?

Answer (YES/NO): YES